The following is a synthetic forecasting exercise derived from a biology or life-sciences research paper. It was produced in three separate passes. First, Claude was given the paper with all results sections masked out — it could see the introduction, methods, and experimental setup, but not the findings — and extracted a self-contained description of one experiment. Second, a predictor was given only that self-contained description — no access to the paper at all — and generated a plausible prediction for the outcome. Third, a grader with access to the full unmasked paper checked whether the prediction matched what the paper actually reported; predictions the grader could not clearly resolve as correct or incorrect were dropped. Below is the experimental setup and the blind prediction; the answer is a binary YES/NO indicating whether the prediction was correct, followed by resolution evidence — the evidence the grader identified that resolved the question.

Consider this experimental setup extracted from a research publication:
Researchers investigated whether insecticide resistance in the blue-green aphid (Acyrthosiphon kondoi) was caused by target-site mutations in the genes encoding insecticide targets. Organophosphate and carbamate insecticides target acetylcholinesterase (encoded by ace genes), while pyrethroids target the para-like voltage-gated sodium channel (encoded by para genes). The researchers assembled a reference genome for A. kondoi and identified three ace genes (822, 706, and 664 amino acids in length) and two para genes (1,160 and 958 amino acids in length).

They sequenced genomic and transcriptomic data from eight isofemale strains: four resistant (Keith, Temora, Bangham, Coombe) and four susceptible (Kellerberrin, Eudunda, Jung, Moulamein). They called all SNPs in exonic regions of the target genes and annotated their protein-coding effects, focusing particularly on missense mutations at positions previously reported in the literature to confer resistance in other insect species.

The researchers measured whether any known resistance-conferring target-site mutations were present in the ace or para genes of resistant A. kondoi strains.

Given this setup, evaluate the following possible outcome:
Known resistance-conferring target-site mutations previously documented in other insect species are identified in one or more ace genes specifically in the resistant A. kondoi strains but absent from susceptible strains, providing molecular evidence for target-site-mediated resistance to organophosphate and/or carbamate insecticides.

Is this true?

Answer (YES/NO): NO